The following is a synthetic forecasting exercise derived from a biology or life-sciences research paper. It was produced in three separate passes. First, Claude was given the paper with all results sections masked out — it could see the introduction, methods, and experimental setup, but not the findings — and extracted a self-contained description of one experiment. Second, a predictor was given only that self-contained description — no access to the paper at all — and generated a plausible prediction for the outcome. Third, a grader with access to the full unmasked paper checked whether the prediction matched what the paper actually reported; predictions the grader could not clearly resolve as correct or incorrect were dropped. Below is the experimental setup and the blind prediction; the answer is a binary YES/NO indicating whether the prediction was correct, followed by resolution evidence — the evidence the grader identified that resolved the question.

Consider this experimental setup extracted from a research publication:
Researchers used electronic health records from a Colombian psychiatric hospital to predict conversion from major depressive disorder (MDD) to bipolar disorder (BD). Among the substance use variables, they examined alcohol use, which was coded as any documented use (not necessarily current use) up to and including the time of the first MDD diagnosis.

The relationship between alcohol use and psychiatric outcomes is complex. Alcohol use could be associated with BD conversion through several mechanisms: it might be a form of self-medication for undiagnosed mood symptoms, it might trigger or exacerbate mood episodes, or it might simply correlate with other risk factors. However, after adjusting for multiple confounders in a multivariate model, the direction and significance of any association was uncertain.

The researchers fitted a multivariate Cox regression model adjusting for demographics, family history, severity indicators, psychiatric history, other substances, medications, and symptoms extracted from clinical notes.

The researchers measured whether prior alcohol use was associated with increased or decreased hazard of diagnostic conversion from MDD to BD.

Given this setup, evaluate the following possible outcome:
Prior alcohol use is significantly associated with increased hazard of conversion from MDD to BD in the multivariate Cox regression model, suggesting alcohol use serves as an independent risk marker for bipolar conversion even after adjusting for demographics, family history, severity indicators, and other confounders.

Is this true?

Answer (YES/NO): YES